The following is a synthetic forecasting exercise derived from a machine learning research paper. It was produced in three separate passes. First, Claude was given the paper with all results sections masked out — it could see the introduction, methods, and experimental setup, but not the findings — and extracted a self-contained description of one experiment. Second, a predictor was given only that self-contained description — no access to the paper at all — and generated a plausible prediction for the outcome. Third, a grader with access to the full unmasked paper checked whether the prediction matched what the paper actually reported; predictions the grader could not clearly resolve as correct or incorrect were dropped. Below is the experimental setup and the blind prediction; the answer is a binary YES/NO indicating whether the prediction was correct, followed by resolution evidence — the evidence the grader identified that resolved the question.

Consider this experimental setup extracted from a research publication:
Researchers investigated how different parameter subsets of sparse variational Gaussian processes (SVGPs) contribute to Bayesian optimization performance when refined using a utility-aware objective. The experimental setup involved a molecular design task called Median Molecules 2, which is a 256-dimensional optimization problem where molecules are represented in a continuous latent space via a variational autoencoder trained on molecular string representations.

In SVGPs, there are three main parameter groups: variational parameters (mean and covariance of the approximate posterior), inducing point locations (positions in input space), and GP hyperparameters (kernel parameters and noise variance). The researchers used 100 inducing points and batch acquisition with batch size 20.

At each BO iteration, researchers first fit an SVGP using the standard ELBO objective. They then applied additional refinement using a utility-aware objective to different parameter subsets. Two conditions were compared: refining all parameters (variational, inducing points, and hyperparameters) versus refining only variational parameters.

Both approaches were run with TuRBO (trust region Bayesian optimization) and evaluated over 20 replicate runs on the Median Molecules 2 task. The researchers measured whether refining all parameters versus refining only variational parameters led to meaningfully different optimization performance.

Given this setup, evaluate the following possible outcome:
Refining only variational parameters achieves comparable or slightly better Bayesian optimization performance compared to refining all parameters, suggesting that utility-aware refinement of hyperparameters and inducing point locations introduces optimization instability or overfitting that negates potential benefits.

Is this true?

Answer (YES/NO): NO